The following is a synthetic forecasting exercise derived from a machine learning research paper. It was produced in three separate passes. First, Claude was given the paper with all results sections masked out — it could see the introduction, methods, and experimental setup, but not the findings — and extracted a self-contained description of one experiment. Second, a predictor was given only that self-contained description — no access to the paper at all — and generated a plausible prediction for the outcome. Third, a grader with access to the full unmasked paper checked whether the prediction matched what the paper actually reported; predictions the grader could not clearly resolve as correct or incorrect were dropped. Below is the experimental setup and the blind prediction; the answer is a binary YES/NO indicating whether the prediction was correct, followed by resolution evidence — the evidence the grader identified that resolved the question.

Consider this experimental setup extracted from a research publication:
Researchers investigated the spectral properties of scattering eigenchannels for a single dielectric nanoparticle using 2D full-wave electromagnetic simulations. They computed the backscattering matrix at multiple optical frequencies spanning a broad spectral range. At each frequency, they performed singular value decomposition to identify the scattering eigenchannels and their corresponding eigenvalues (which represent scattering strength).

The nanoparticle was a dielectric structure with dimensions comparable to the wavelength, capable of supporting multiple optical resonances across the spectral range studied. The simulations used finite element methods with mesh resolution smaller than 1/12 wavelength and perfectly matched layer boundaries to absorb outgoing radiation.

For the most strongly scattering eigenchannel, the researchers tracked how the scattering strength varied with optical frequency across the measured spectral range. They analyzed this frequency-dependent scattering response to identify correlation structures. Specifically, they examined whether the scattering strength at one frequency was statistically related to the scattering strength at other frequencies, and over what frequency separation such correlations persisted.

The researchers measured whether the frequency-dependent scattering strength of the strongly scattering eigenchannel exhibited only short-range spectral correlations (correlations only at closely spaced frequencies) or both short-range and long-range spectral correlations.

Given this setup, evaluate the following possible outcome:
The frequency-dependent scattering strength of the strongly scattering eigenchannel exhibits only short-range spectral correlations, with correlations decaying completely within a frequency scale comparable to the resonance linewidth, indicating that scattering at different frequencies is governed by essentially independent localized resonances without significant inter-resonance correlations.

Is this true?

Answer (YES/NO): NO